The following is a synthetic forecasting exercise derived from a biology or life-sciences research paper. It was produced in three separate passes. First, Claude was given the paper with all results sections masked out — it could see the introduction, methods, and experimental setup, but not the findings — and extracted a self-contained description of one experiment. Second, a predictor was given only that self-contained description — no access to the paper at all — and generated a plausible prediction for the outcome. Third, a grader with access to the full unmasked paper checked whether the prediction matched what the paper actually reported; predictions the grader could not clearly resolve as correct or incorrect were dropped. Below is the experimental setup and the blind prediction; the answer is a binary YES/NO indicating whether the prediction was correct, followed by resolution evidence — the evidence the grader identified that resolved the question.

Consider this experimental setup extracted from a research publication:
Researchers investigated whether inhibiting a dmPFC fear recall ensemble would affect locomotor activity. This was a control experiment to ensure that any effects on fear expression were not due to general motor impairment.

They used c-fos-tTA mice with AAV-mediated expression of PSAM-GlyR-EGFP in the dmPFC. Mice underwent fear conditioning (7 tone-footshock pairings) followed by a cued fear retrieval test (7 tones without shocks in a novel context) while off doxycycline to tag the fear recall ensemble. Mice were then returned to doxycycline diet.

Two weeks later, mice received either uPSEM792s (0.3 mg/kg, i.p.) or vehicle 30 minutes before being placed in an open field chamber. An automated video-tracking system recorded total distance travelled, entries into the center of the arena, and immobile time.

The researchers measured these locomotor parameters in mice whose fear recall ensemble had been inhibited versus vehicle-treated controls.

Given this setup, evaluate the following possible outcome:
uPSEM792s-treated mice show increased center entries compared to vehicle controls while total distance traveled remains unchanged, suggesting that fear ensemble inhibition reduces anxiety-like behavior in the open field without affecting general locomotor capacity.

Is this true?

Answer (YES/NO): NO